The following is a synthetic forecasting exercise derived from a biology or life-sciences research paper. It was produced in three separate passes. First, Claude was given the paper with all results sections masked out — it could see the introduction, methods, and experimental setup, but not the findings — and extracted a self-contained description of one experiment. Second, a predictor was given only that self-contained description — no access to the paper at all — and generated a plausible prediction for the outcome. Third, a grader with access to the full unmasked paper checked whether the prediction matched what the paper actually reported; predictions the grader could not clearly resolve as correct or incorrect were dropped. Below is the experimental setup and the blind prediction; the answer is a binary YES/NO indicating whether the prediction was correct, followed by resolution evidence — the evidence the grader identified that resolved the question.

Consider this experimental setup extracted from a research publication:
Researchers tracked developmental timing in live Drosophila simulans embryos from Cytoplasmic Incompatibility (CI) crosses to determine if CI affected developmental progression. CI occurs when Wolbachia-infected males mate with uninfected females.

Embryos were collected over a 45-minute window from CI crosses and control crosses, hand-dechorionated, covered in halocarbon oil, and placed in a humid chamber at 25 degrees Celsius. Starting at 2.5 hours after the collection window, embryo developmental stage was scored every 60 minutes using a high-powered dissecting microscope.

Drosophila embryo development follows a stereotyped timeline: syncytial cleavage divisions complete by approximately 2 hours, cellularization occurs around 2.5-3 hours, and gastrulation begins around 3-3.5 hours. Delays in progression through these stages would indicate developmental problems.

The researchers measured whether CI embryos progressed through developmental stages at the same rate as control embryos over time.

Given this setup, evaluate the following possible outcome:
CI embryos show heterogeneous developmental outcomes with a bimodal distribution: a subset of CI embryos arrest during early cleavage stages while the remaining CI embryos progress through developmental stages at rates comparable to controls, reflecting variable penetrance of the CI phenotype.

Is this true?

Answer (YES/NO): YES